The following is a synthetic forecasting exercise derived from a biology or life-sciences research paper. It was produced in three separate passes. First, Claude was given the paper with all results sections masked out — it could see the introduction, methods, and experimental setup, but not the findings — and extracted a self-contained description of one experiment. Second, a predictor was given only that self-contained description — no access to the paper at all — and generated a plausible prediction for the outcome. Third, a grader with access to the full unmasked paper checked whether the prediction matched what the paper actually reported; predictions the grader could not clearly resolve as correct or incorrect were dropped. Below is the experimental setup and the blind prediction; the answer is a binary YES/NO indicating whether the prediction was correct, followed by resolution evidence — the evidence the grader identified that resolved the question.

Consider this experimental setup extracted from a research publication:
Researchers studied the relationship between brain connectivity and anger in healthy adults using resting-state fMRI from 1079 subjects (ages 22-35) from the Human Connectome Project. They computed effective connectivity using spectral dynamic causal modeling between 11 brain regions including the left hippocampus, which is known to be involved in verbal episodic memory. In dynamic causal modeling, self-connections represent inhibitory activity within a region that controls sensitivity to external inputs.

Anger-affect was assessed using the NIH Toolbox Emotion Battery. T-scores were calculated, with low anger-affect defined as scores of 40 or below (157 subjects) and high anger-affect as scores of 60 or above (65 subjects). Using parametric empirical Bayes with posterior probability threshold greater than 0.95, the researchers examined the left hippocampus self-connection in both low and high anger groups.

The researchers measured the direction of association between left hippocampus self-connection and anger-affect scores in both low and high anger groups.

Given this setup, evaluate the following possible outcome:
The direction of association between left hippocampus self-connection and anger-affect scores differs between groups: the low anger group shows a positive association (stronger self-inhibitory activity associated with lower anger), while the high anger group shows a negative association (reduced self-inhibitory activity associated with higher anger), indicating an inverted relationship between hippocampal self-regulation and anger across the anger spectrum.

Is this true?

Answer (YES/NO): NO